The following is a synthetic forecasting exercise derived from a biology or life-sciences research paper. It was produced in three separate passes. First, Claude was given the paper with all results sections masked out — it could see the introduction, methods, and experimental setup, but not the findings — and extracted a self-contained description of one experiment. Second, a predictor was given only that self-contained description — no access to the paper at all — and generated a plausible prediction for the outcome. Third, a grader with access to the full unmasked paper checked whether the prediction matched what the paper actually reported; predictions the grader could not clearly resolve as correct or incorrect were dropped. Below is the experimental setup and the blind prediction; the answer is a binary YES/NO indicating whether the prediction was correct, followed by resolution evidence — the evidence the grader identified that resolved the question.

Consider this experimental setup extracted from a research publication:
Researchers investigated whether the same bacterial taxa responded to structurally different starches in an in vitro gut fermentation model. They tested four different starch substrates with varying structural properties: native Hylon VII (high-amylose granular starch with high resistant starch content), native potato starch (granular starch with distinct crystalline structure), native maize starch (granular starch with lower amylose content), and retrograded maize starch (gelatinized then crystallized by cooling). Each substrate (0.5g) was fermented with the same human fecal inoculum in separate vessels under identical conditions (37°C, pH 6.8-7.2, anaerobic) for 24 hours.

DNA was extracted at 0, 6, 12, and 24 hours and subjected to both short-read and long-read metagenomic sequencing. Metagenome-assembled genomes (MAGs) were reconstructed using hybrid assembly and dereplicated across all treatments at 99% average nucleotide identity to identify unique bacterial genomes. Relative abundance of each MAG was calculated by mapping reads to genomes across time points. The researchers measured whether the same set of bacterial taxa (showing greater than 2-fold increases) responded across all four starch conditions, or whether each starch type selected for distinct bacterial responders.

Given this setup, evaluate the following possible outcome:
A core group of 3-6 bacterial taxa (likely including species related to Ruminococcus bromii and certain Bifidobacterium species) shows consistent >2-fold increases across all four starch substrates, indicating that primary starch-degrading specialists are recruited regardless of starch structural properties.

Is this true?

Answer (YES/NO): NO